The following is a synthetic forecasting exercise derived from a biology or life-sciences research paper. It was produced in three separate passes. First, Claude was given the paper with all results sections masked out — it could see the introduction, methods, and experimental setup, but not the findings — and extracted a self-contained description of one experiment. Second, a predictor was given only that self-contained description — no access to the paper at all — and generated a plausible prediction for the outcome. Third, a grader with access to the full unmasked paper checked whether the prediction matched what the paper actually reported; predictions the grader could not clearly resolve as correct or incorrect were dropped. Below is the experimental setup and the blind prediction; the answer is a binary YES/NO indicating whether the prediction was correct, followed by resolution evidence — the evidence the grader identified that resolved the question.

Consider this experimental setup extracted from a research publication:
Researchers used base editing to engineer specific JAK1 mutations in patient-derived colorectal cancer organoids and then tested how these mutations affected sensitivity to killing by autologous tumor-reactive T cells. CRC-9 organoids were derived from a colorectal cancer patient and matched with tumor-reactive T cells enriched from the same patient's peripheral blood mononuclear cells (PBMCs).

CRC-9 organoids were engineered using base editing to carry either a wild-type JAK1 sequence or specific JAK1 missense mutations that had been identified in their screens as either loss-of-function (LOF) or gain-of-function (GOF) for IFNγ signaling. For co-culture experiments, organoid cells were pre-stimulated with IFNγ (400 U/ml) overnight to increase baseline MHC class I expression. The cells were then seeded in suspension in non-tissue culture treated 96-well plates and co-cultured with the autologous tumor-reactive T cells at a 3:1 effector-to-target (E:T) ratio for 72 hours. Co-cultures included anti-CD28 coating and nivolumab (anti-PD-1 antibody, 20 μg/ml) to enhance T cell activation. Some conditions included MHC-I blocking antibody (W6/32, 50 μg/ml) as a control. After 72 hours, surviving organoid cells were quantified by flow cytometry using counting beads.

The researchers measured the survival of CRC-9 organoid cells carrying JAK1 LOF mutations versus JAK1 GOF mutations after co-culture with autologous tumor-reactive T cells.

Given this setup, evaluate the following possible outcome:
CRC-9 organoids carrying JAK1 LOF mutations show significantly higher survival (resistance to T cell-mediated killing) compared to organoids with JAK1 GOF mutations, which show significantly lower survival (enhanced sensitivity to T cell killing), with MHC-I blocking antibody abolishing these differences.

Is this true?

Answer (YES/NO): NO